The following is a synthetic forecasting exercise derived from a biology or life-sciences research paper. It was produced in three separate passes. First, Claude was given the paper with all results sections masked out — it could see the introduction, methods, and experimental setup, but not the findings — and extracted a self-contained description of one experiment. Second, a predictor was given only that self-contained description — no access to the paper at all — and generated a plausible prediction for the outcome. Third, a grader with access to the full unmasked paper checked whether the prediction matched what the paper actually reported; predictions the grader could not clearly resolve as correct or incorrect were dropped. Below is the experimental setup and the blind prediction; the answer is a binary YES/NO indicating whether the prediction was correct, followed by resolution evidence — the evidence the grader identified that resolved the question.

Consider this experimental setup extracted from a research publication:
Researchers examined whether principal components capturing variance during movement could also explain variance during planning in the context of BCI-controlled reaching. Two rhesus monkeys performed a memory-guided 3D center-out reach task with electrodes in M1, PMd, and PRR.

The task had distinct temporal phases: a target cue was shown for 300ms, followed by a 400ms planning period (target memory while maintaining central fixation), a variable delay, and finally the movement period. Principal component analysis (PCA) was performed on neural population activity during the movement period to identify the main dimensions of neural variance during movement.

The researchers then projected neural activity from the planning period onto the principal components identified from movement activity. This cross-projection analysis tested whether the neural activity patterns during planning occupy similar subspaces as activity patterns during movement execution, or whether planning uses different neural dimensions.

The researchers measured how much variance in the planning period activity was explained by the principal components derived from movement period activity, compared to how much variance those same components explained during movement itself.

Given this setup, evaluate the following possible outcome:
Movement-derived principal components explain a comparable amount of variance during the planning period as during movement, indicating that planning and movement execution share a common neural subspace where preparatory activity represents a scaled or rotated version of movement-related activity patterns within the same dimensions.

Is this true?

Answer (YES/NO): NO